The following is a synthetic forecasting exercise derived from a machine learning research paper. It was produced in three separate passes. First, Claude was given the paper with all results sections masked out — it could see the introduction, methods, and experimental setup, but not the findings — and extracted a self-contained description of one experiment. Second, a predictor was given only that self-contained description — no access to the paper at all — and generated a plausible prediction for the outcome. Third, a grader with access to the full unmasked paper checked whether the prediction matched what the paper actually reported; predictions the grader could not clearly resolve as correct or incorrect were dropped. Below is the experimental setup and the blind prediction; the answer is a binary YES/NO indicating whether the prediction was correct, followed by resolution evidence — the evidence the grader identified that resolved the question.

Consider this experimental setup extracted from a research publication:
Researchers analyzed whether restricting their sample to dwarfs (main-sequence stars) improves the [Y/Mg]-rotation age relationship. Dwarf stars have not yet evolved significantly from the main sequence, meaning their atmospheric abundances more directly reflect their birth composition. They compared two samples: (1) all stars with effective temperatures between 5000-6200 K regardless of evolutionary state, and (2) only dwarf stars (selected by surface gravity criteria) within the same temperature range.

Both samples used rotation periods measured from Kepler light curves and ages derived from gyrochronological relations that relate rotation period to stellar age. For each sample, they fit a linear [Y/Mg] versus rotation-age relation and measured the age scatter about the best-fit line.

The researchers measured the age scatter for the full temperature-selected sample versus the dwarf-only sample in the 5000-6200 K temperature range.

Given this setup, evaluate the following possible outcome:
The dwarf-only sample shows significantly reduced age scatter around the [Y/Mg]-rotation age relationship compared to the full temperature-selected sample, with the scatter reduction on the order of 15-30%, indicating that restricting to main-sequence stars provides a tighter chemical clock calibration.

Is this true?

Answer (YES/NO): NO